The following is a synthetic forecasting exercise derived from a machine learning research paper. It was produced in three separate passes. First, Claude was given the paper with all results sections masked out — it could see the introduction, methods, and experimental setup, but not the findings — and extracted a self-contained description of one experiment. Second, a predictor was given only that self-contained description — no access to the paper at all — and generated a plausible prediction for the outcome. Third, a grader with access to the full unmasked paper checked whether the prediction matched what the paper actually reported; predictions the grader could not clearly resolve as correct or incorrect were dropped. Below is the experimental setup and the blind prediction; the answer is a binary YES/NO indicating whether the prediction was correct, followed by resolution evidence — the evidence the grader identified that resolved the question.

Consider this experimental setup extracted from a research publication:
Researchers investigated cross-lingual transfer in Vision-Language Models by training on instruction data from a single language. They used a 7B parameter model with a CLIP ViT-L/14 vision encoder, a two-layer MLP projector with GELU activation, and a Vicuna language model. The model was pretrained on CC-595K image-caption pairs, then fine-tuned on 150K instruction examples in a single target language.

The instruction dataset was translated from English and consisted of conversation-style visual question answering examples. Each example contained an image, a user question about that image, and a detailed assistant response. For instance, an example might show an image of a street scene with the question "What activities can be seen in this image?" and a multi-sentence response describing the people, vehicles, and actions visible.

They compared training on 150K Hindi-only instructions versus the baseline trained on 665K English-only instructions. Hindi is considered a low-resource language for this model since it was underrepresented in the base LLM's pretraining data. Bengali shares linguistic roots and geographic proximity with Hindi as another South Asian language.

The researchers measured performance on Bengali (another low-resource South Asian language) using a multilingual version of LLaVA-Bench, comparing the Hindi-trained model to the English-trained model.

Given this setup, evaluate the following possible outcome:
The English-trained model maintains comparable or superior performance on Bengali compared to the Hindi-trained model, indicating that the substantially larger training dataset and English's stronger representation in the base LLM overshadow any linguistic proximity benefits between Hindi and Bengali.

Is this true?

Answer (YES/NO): YES